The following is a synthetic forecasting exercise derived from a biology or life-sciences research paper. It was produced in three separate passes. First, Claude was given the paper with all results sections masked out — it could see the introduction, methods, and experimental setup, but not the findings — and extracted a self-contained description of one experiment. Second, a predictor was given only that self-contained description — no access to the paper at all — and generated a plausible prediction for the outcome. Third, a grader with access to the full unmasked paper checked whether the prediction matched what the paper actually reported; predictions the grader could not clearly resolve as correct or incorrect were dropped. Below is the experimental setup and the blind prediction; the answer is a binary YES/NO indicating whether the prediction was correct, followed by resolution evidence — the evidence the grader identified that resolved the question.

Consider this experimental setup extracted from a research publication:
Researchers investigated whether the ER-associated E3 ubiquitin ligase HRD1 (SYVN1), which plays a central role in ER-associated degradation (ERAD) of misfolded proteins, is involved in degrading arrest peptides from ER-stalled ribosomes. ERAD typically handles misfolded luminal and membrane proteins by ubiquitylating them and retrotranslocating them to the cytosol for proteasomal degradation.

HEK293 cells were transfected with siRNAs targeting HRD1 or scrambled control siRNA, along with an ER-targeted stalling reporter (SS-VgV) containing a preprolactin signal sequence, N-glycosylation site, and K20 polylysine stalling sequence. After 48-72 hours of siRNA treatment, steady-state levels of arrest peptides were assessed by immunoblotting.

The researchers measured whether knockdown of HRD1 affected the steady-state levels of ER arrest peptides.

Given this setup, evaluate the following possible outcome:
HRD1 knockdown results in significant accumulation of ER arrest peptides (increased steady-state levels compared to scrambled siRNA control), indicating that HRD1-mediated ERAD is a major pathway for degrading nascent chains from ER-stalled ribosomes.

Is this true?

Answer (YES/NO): NO